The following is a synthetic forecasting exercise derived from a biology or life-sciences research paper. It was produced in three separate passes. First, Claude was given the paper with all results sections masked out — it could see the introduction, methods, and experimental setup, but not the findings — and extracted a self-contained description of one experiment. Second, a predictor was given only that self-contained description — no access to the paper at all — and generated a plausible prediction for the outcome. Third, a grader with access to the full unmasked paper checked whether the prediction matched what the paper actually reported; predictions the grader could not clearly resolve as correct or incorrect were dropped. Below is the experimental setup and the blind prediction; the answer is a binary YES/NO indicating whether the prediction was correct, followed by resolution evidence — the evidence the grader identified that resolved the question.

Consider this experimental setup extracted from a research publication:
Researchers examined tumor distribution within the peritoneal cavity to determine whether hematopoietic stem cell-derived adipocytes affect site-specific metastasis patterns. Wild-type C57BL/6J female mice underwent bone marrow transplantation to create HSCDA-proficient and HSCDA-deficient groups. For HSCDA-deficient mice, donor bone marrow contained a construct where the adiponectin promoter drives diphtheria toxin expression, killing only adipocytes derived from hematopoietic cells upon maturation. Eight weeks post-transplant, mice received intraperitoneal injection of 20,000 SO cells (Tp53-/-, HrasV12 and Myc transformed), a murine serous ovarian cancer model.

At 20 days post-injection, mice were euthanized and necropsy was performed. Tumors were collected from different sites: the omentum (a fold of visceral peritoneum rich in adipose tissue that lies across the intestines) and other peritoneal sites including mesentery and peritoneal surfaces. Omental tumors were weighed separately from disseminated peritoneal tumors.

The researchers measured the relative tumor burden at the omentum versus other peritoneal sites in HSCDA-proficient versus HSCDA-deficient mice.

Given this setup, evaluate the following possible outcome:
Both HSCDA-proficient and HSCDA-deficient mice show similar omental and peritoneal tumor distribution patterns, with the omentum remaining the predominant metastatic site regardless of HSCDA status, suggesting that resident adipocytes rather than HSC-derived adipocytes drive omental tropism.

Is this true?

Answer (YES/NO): NO